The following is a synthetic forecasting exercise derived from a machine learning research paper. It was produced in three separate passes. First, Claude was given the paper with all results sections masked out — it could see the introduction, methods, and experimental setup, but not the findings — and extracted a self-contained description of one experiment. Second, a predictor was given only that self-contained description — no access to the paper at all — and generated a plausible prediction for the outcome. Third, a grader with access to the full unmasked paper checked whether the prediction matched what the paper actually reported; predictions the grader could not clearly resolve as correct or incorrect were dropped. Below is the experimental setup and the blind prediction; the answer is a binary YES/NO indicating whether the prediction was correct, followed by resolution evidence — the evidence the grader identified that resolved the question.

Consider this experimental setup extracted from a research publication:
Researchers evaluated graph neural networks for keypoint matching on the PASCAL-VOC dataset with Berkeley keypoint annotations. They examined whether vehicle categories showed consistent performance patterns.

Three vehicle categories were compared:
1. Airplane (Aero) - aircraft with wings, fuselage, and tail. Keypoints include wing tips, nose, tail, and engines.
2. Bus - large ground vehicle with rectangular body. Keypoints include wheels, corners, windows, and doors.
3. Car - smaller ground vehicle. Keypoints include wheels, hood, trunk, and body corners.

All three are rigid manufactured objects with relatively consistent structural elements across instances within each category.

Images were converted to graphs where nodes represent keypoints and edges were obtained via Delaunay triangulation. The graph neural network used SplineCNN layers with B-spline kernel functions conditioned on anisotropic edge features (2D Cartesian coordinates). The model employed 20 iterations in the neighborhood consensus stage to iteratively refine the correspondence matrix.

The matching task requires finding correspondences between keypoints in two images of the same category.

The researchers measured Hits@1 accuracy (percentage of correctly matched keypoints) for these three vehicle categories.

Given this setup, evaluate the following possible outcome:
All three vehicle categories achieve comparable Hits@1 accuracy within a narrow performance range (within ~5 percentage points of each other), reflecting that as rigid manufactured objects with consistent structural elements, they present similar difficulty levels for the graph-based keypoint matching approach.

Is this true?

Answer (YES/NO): NO